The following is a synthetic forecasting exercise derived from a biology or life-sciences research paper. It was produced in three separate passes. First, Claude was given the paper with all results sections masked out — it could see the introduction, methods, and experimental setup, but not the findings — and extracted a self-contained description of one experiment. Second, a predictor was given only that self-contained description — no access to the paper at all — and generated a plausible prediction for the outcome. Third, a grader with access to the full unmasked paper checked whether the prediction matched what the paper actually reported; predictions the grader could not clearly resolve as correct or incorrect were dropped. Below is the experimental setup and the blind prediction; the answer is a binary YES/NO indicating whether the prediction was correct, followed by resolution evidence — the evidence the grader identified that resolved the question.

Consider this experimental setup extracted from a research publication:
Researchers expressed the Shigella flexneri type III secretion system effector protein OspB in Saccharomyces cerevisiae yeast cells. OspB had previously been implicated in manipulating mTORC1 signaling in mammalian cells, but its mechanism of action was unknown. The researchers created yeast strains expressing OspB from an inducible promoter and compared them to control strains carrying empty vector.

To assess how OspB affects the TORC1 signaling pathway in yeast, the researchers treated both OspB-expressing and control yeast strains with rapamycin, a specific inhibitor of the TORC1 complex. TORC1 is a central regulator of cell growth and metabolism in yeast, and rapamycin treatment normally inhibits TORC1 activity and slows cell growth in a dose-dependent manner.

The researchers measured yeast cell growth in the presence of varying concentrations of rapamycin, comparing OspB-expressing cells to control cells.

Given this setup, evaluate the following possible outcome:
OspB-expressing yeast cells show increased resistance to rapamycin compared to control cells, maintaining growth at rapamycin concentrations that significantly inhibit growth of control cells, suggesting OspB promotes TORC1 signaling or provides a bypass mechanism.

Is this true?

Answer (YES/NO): NO